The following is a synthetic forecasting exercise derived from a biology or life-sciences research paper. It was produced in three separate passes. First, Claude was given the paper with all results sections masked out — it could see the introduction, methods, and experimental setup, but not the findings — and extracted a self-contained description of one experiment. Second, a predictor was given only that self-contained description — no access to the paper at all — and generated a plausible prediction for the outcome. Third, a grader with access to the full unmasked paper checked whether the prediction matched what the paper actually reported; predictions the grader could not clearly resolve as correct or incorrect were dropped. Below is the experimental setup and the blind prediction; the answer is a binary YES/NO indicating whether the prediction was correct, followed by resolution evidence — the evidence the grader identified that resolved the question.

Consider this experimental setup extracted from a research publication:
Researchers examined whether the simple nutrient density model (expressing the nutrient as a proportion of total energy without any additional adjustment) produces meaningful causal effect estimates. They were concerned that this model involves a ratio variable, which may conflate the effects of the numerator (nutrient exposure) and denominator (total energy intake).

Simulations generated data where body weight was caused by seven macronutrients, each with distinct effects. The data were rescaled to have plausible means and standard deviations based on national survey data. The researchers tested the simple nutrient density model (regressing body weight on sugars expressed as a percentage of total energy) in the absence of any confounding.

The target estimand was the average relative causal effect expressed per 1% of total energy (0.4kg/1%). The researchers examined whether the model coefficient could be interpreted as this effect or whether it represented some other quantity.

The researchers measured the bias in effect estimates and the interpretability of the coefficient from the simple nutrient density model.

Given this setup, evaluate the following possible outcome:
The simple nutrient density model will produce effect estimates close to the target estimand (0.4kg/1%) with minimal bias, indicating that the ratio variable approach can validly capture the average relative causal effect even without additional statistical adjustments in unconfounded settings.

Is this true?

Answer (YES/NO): NO